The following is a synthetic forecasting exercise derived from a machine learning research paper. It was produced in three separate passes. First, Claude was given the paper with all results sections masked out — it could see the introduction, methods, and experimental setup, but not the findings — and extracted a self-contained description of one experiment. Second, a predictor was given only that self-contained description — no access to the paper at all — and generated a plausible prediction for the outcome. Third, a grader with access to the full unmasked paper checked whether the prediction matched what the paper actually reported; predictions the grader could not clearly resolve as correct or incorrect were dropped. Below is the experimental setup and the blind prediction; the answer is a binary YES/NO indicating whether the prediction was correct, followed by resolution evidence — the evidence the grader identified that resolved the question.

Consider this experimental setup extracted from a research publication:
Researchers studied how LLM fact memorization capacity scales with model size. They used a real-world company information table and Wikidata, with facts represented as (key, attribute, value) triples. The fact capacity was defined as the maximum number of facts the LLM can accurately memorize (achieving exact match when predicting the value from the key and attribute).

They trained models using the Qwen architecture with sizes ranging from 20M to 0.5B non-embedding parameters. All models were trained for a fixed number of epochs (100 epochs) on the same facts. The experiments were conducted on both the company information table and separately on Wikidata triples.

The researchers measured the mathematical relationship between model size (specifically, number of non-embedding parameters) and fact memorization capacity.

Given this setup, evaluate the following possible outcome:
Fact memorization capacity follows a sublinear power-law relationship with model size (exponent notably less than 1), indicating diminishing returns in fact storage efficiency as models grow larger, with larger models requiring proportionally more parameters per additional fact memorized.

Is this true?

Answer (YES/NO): NO